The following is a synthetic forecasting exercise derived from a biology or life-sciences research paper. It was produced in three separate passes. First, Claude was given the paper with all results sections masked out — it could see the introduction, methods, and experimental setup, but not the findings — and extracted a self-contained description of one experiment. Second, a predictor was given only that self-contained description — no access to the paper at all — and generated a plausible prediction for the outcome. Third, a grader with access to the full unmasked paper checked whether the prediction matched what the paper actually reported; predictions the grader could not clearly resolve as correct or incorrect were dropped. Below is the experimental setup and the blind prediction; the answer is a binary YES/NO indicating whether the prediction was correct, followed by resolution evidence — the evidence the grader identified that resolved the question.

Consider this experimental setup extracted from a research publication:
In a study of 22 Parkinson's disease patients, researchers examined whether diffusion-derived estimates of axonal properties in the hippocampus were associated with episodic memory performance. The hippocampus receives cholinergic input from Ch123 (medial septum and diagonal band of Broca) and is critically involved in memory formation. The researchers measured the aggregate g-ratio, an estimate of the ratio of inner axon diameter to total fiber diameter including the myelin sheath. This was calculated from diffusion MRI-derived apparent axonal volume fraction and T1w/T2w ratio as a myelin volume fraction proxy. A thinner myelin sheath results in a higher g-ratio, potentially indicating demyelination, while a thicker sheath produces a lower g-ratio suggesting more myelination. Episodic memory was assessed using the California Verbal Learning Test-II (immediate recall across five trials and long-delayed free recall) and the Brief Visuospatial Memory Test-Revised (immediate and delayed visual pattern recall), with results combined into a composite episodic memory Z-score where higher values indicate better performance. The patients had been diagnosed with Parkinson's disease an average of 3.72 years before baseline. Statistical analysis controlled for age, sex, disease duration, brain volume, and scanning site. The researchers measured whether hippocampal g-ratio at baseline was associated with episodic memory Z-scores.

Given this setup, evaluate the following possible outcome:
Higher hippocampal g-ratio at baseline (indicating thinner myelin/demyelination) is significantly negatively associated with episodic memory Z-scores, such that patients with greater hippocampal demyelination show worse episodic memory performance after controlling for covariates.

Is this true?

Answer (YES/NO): NO